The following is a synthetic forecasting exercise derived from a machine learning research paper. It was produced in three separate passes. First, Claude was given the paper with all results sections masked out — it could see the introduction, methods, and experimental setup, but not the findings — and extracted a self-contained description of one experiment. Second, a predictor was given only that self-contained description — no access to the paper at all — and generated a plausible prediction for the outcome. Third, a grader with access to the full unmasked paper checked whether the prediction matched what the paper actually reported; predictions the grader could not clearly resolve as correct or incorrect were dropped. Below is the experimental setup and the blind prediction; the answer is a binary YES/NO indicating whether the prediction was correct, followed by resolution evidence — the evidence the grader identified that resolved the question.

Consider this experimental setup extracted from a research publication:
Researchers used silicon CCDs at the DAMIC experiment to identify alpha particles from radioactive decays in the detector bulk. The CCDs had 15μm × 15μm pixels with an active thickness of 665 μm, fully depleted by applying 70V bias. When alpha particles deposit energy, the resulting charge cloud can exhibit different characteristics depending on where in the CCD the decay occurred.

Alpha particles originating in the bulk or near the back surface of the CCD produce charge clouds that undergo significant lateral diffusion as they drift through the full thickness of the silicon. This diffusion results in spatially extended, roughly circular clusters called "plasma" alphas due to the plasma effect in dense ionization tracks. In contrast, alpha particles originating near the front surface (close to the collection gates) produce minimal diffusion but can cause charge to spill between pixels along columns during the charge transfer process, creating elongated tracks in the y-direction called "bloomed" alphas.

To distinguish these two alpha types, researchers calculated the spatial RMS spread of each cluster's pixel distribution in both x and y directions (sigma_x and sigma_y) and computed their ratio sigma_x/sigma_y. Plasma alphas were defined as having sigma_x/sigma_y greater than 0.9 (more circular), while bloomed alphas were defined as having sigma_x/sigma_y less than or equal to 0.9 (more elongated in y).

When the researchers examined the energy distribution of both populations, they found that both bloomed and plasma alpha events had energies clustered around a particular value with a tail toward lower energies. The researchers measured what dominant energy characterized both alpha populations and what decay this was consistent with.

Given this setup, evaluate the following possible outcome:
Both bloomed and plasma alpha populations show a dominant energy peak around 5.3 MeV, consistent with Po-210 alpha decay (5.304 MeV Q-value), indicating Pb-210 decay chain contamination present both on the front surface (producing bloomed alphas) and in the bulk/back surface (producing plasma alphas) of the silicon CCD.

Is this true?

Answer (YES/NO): YES